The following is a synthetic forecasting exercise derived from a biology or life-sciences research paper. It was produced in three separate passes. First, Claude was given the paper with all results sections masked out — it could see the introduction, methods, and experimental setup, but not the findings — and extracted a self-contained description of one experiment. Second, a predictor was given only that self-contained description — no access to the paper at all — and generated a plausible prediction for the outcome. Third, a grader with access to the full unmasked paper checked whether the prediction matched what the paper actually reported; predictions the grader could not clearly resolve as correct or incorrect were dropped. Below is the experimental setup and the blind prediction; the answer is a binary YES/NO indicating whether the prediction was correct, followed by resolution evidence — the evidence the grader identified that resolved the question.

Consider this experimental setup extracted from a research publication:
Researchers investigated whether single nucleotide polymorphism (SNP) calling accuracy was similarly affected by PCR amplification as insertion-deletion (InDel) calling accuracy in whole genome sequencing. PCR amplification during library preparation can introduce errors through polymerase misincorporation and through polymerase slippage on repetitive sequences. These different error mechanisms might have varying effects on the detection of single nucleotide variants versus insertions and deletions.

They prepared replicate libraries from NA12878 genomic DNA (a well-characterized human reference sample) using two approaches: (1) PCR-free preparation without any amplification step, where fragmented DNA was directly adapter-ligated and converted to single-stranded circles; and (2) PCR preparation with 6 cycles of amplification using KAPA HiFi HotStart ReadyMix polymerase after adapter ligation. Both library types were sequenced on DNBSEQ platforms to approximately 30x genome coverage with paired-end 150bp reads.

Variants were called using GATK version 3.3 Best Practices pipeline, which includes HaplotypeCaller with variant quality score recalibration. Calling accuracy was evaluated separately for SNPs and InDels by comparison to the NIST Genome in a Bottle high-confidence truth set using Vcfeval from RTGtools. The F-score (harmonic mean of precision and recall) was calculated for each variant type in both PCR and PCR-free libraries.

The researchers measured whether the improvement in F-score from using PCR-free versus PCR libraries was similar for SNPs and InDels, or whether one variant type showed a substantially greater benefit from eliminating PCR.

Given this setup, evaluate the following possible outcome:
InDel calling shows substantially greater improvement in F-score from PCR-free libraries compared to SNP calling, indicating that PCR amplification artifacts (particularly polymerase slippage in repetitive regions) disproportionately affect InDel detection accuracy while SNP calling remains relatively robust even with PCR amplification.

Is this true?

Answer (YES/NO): YES